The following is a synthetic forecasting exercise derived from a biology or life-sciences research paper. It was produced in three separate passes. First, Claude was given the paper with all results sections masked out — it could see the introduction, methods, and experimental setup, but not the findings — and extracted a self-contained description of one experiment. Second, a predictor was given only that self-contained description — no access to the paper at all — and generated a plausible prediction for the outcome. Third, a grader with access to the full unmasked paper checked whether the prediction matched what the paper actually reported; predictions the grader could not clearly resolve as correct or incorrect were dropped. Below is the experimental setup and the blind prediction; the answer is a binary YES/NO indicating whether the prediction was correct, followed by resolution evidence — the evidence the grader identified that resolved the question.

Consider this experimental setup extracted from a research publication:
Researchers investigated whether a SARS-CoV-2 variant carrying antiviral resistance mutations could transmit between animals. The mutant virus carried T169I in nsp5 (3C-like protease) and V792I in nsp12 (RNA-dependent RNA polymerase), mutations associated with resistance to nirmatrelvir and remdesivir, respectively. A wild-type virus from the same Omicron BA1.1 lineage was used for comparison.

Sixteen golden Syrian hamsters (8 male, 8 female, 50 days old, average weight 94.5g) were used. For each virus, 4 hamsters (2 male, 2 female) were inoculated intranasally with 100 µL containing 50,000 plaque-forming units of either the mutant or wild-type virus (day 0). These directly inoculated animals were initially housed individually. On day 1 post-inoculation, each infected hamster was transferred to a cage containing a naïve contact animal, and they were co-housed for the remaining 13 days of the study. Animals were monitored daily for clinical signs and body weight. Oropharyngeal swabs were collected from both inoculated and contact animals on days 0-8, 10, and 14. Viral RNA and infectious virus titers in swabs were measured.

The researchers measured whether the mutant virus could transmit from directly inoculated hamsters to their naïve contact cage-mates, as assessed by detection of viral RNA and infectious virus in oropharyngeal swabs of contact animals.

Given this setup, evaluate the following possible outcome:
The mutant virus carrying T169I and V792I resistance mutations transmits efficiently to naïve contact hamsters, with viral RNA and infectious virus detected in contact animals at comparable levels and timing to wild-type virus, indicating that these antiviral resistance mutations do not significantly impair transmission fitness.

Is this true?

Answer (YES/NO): YES